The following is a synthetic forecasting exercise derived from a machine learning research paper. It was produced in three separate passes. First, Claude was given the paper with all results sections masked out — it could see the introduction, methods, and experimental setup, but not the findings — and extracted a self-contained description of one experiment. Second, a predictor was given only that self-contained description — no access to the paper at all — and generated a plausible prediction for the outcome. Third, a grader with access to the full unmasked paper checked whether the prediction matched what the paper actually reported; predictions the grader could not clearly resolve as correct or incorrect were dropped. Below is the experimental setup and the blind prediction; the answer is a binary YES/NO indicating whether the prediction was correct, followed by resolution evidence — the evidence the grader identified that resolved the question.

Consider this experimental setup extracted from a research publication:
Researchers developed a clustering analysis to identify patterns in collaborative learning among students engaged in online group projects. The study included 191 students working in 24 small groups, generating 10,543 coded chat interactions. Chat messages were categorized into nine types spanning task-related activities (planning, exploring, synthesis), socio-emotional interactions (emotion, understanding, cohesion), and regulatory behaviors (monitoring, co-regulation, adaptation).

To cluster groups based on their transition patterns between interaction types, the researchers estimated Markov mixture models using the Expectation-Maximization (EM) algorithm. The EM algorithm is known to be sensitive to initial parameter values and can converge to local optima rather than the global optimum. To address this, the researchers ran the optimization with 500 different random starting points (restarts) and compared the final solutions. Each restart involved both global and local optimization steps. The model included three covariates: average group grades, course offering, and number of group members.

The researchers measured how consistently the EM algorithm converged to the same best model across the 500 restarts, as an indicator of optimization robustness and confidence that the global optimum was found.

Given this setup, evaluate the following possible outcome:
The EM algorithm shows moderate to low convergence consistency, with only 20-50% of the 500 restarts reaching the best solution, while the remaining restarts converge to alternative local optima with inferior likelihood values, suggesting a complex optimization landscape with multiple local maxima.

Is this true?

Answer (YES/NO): NO